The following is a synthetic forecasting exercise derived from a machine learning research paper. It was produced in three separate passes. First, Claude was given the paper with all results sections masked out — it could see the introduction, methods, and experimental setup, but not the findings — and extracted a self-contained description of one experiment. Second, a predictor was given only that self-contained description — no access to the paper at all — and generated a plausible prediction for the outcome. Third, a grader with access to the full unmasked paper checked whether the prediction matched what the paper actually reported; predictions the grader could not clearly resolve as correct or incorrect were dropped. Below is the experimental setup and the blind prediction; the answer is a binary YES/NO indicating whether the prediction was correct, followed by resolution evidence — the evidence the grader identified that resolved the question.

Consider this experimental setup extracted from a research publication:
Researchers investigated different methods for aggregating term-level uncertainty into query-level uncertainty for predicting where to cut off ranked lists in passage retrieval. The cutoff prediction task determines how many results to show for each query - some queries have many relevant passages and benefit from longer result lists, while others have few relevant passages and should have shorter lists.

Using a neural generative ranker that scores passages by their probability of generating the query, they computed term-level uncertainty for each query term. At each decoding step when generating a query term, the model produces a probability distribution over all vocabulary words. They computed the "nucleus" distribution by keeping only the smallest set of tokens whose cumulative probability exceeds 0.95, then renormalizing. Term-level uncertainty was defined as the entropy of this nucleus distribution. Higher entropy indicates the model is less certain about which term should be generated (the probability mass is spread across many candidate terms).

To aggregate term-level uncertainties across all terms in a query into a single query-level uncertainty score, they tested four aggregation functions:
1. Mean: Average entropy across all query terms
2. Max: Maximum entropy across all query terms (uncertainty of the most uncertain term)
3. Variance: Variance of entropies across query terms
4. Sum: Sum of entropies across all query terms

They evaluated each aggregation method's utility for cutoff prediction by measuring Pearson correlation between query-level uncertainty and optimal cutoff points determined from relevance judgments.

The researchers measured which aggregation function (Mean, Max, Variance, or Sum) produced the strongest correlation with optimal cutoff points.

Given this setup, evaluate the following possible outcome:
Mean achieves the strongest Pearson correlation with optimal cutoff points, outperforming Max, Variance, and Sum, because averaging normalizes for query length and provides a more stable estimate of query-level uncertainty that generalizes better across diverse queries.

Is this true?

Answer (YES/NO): NO